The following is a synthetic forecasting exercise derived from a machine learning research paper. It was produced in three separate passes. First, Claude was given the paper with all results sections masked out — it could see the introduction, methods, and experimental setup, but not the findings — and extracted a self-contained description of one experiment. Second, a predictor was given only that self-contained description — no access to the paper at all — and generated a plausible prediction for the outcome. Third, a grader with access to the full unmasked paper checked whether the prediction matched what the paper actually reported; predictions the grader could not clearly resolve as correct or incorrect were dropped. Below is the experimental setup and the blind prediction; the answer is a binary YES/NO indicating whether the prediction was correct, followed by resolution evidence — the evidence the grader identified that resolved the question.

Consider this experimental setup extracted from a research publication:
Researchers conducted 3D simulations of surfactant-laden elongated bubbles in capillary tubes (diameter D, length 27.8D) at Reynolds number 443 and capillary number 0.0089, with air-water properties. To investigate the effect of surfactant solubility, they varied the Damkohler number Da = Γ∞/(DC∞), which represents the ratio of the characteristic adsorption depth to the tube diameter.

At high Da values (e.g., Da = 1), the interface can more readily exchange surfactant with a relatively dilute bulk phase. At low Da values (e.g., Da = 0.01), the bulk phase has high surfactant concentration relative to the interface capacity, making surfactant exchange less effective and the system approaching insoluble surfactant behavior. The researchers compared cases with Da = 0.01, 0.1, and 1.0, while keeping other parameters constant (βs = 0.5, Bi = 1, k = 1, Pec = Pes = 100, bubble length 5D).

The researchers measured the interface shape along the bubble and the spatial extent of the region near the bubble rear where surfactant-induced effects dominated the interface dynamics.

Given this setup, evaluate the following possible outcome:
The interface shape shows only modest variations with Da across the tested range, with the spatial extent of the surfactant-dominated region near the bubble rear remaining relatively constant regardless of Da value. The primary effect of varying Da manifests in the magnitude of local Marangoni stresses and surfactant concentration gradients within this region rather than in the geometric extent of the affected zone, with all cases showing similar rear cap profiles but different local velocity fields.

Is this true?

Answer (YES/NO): NO